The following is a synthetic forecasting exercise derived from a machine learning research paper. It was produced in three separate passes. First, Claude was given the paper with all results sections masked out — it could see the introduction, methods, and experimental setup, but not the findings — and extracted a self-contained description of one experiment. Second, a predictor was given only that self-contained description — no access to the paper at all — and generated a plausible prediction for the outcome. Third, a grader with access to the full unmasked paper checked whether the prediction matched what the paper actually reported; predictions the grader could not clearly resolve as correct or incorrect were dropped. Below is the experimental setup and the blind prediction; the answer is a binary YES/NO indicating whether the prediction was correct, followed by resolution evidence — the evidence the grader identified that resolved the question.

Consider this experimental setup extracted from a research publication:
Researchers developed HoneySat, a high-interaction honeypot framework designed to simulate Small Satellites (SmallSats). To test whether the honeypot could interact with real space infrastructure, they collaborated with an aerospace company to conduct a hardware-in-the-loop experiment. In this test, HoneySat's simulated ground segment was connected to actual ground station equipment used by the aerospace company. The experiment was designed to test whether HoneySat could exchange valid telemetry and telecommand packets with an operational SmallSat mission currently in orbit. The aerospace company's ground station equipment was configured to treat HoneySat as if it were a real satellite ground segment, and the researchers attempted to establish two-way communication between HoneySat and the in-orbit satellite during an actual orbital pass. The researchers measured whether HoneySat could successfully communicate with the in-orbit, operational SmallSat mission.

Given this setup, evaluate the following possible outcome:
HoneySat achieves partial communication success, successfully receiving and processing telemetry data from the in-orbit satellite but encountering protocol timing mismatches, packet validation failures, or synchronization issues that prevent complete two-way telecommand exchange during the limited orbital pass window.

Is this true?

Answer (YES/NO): NO